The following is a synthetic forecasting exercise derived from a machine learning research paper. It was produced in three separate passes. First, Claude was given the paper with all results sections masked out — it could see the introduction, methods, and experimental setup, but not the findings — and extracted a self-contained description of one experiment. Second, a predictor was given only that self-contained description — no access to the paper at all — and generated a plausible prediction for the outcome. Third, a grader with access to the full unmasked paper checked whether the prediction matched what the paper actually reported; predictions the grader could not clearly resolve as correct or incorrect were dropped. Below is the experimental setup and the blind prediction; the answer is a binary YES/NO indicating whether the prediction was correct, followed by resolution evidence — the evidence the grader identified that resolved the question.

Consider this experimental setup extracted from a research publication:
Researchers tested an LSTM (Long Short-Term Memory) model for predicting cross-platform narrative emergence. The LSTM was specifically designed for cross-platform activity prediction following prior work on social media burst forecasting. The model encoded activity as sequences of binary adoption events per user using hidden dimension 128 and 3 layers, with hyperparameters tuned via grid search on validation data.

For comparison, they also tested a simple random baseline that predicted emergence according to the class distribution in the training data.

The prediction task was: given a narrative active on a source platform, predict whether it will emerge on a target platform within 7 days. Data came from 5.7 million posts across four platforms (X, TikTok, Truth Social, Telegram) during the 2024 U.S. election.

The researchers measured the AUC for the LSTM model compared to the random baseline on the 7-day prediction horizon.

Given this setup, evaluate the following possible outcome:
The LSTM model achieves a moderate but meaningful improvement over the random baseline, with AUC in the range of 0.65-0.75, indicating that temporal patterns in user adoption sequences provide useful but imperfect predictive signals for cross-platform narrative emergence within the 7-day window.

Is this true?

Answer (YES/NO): NO